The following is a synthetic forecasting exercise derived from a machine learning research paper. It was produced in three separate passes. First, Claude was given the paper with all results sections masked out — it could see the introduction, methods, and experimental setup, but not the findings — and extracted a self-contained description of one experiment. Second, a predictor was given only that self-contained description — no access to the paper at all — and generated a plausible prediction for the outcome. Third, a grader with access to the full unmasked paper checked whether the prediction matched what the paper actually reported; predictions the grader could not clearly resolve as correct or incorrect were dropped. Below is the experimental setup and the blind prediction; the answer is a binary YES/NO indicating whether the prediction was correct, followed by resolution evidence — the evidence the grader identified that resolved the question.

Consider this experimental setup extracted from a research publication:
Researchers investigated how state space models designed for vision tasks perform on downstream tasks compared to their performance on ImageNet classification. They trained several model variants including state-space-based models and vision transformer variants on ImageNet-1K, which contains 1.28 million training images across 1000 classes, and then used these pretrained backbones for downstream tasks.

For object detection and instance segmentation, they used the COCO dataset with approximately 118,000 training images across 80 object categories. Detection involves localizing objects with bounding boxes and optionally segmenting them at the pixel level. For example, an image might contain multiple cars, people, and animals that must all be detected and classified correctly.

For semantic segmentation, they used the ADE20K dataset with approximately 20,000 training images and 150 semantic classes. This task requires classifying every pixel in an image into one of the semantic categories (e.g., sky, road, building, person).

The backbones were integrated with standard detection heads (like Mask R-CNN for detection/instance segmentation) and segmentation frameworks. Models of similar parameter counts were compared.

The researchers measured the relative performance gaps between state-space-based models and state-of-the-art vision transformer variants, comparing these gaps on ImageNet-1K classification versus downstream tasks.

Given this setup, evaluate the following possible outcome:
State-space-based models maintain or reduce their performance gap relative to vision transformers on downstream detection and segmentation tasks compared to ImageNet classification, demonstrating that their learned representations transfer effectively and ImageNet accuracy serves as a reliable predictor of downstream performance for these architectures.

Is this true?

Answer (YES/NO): NO